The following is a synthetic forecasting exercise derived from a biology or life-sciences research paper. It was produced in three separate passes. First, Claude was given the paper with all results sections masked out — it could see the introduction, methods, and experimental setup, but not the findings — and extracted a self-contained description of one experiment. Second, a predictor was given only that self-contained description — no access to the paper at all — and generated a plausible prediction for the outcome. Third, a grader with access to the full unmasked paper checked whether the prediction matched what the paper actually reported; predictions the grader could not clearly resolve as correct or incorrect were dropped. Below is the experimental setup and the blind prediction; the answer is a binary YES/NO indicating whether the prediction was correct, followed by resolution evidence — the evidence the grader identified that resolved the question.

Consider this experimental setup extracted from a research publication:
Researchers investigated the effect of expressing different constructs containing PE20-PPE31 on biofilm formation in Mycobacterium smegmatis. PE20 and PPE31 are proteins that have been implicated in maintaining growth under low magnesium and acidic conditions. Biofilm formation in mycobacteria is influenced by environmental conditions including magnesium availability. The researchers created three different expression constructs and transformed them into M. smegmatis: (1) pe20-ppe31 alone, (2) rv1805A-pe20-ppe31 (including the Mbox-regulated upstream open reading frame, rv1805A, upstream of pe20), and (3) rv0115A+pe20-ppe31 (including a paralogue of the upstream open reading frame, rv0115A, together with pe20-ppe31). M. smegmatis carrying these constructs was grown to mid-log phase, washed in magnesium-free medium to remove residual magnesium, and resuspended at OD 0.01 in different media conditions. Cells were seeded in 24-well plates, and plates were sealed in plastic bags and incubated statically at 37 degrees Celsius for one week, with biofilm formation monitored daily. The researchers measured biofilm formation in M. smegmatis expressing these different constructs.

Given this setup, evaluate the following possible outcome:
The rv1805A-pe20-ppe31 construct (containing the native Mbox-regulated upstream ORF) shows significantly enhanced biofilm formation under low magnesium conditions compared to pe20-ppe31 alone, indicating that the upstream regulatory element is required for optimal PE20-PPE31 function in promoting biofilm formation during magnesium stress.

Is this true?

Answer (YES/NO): NO